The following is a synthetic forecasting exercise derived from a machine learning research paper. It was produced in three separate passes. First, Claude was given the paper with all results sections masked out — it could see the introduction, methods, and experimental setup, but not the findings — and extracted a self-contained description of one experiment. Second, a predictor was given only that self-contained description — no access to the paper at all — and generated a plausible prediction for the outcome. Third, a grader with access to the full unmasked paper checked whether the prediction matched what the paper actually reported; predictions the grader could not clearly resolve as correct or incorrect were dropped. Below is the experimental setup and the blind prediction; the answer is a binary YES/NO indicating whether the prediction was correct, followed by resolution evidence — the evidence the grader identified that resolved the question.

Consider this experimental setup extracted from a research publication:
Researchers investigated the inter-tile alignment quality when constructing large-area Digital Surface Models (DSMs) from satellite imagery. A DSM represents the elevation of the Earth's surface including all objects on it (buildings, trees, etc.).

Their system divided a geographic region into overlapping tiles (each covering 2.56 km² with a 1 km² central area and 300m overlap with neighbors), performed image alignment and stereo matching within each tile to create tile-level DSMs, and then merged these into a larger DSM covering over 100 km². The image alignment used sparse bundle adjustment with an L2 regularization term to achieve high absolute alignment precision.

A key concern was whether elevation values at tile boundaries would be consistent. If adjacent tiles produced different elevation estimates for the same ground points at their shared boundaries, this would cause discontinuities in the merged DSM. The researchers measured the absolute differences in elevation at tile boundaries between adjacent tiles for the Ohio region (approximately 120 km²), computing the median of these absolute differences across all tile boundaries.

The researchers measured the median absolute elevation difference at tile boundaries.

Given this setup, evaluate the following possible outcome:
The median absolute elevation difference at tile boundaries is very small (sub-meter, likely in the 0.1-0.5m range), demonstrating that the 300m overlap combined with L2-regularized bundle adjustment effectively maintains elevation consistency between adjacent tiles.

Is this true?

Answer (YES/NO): YES